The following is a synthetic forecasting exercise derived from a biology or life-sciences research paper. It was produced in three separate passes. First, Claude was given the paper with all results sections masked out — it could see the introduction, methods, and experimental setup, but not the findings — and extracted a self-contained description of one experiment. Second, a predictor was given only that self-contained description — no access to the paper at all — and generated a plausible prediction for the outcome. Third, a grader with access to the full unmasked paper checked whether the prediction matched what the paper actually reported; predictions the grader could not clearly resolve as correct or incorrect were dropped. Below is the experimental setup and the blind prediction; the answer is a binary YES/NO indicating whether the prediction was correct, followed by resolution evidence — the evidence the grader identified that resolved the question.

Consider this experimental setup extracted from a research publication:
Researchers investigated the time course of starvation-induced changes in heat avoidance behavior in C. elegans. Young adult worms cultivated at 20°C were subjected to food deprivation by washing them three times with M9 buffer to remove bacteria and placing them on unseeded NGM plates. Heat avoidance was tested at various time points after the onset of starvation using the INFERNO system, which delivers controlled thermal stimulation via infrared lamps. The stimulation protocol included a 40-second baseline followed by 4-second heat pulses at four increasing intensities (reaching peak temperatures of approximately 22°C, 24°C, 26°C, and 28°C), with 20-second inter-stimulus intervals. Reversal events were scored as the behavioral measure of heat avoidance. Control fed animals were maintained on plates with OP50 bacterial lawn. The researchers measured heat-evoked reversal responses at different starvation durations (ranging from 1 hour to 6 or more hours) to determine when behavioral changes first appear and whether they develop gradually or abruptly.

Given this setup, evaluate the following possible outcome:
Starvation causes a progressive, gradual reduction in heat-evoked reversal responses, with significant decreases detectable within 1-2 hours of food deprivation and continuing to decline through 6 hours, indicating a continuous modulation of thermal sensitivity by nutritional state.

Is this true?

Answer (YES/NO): NO